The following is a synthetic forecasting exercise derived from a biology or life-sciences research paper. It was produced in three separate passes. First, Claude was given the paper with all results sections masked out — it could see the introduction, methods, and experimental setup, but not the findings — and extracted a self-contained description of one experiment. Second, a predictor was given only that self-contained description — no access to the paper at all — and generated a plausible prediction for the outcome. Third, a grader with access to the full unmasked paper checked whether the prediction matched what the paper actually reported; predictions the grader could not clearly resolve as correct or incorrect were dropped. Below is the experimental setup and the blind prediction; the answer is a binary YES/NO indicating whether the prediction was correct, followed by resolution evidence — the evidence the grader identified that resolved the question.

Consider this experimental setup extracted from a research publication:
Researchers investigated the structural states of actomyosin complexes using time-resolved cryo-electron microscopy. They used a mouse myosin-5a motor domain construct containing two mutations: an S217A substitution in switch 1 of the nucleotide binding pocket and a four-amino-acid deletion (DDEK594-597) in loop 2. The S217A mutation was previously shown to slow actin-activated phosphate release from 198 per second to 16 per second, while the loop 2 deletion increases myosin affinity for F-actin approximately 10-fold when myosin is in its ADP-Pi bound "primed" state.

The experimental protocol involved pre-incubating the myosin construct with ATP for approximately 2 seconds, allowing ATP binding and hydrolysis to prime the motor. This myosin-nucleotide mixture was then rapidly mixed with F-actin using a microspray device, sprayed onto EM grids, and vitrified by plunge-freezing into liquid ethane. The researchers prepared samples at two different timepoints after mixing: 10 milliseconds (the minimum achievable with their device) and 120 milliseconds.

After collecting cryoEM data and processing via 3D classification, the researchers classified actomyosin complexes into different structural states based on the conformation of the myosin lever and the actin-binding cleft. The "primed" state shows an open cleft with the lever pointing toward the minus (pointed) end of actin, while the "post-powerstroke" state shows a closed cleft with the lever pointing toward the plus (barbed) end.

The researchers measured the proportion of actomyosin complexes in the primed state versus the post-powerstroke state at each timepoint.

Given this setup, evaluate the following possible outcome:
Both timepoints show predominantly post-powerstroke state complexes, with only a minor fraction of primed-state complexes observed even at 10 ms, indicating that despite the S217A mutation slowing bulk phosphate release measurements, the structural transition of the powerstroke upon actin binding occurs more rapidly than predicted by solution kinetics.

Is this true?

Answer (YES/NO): NO